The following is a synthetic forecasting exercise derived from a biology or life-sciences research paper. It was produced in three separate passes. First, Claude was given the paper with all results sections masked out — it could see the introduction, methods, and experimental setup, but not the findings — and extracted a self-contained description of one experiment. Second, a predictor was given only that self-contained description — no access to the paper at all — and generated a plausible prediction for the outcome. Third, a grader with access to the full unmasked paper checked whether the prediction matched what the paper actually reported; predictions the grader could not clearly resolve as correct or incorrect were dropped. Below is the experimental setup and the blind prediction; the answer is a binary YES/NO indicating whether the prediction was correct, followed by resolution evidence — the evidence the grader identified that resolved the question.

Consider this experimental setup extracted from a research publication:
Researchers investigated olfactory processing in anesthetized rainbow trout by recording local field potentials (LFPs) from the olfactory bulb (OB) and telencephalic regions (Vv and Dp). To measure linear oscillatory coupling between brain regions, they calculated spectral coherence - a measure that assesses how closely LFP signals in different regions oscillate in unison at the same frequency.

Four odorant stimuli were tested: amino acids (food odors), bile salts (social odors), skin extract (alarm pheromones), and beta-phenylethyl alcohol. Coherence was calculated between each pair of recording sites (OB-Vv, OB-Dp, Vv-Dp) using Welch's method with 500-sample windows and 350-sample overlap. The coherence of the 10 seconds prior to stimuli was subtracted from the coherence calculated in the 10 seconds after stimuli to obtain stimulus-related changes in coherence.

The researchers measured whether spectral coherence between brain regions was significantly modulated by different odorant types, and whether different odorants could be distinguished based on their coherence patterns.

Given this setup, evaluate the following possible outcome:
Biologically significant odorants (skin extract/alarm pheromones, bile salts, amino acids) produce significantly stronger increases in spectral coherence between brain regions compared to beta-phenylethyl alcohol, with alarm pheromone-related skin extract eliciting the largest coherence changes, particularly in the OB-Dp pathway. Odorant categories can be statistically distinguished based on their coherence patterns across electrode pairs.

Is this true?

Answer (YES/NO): NO